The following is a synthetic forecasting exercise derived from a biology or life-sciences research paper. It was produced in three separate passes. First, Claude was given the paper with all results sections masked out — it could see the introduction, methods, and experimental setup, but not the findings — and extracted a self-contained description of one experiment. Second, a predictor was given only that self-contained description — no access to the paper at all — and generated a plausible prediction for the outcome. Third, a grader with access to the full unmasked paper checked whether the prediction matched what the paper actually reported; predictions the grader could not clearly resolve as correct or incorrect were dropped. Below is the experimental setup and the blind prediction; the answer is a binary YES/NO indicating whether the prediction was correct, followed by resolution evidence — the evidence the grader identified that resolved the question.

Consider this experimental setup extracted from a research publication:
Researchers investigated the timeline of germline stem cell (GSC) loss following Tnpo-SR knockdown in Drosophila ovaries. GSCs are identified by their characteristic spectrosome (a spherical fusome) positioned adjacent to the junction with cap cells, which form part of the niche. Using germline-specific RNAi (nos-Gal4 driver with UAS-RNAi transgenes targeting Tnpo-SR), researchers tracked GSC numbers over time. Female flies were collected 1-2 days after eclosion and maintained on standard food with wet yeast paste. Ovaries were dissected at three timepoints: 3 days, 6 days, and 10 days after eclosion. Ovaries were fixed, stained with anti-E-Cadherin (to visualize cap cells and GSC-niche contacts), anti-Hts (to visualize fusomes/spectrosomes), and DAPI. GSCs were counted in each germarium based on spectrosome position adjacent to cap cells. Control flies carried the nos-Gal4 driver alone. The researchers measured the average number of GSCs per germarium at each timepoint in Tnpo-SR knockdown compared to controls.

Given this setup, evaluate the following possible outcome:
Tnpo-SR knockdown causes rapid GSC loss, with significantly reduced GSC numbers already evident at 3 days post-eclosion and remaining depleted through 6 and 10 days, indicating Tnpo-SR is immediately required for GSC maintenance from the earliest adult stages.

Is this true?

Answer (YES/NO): YES